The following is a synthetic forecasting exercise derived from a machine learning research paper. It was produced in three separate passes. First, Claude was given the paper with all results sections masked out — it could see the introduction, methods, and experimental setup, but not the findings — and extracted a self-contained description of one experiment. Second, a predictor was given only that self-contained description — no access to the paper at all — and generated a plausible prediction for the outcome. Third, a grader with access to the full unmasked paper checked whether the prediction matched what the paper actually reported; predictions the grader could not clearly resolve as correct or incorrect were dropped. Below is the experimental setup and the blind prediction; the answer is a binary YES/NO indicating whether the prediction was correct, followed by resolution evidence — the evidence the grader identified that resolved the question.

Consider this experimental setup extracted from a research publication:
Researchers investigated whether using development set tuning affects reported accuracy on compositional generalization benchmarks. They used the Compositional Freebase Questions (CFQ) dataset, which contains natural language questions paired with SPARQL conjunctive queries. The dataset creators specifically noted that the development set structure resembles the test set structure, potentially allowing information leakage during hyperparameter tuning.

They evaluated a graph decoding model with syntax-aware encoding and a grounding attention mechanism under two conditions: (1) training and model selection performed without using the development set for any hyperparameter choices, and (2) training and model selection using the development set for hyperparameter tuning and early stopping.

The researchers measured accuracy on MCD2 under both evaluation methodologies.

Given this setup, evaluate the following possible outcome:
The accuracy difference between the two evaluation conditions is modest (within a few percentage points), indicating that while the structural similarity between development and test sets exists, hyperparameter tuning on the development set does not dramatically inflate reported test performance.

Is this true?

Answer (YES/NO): NO